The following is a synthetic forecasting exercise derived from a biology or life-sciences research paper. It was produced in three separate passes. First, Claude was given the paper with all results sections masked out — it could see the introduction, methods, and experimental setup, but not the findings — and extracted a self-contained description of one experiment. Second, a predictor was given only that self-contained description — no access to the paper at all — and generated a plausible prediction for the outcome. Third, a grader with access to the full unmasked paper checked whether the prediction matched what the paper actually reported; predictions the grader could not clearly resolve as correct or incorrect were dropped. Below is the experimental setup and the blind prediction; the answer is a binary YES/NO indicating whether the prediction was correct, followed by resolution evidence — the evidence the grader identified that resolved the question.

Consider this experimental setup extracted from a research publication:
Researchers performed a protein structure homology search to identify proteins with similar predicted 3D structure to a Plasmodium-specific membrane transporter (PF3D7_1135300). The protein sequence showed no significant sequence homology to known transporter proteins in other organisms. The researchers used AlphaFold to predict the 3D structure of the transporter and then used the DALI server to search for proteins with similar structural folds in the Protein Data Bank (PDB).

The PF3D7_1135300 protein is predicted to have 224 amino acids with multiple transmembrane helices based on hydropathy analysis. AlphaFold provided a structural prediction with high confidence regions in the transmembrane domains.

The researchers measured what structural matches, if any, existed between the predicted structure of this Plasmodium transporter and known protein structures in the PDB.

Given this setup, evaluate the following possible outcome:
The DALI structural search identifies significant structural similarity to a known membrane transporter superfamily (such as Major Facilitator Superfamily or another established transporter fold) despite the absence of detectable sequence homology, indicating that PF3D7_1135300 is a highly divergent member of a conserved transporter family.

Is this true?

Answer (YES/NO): NO